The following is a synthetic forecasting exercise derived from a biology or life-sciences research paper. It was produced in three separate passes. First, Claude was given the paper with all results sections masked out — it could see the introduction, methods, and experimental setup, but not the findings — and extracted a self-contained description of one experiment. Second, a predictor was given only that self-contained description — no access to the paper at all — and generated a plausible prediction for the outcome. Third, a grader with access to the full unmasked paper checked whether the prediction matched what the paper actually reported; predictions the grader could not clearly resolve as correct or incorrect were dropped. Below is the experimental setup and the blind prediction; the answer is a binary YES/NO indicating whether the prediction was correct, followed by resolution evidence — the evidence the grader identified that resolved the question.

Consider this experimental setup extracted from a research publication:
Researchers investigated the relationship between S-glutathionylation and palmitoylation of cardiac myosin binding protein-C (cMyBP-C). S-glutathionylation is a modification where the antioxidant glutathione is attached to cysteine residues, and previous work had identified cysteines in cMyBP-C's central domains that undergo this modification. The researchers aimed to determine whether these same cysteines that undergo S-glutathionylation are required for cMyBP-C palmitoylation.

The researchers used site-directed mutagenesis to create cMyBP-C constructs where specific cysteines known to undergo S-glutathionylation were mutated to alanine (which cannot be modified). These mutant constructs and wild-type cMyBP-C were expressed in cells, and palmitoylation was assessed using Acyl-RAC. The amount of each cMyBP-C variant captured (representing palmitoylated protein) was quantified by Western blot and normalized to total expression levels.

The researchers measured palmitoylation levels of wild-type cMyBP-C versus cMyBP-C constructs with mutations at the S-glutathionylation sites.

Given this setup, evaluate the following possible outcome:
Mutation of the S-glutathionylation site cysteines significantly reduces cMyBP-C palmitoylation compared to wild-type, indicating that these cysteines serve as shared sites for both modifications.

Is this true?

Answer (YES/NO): YES